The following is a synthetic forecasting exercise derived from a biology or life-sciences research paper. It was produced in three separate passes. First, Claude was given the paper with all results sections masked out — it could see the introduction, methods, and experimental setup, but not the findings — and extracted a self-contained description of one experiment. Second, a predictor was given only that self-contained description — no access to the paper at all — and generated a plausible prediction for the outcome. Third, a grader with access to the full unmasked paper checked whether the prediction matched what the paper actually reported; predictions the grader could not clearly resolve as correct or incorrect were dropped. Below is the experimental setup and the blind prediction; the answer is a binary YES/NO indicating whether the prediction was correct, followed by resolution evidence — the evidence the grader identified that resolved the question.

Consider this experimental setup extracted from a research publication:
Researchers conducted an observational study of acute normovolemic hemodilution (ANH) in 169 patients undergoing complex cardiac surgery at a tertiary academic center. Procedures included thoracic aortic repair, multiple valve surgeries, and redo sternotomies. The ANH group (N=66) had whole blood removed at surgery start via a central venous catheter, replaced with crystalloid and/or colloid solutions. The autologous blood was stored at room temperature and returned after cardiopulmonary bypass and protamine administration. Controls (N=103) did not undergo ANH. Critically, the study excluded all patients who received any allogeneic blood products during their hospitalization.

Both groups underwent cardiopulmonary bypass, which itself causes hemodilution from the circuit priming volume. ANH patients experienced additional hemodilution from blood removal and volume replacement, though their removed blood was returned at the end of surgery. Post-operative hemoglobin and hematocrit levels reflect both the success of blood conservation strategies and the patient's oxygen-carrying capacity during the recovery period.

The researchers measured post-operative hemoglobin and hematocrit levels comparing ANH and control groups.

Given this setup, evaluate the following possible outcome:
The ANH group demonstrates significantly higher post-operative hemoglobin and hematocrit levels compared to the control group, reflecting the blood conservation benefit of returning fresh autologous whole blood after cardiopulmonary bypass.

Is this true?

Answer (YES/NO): NO